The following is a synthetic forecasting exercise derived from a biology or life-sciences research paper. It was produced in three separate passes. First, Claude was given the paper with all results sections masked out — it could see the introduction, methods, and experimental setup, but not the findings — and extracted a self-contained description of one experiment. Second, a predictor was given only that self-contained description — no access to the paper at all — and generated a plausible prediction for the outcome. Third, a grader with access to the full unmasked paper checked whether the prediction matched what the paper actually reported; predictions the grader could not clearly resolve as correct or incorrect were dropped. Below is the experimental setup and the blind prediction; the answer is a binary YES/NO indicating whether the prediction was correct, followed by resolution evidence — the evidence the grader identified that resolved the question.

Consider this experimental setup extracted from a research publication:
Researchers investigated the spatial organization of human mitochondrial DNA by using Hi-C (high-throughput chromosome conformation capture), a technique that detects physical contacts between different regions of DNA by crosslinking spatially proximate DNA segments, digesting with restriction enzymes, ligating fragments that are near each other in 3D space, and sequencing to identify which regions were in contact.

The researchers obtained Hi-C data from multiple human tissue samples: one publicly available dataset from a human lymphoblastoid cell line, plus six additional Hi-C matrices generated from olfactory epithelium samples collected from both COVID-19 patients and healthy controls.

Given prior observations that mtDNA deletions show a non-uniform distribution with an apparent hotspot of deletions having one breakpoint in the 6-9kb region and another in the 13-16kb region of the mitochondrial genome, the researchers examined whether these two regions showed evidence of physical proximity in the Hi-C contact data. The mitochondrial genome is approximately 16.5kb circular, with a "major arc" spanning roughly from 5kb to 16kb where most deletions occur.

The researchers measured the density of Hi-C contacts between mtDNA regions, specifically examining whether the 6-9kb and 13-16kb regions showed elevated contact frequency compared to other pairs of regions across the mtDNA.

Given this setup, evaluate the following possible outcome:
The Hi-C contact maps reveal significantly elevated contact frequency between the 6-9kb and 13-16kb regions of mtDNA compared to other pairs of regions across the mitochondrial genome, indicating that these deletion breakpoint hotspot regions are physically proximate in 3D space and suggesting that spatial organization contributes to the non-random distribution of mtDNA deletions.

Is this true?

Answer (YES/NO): YES